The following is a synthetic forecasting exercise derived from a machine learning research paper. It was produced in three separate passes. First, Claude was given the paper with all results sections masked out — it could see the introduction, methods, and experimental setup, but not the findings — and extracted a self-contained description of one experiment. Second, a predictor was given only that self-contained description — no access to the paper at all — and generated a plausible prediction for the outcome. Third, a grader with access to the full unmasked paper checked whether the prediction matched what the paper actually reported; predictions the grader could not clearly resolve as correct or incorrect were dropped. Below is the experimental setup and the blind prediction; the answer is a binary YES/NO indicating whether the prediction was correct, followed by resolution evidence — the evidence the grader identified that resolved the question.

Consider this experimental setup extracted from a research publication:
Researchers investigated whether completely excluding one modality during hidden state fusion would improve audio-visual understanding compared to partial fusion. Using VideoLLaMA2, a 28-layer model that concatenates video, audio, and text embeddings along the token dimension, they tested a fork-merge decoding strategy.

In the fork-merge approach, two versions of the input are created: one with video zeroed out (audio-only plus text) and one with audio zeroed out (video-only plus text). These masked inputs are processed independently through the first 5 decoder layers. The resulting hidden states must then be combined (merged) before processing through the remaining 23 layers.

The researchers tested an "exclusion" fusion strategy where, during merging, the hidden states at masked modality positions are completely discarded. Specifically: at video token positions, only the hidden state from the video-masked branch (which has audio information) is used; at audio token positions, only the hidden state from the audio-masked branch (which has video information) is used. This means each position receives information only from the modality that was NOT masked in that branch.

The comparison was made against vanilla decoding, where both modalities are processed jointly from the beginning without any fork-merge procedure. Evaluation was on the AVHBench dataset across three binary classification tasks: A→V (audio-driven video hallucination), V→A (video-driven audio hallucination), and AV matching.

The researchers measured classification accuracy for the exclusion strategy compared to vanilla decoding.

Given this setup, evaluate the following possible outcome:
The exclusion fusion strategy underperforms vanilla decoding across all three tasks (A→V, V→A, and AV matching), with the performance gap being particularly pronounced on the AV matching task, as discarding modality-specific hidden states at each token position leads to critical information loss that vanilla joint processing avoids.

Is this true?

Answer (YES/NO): NO